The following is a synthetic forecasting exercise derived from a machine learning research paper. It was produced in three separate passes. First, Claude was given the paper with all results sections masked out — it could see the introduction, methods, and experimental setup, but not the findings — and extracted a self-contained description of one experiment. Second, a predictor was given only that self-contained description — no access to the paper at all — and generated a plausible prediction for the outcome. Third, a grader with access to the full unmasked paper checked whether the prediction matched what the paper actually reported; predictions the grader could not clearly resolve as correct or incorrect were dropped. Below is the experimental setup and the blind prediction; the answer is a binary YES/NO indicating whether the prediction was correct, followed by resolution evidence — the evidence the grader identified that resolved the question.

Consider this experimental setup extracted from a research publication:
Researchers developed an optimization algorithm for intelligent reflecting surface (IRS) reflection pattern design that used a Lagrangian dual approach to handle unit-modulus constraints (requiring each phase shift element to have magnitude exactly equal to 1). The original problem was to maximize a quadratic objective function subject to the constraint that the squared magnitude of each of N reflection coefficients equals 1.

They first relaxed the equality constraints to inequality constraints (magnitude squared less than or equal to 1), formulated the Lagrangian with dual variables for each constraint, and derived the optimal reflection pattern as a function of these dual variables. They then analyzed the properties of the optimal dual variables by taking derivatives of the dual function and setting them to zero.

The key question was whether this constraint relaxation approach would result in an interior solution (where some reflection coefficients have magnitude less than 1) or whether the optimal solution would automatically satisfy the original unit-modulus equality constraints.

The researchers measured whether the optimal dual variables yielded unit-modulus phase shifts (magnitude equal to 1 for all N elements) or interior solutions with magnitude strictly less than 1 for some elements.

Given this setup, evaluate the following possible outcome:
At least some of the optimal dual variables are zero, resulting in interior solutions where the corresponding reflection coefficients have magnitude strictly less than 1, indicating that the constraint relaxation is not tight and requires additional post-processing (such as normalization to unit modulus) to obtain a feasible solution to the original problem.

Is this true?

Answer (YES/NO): NO